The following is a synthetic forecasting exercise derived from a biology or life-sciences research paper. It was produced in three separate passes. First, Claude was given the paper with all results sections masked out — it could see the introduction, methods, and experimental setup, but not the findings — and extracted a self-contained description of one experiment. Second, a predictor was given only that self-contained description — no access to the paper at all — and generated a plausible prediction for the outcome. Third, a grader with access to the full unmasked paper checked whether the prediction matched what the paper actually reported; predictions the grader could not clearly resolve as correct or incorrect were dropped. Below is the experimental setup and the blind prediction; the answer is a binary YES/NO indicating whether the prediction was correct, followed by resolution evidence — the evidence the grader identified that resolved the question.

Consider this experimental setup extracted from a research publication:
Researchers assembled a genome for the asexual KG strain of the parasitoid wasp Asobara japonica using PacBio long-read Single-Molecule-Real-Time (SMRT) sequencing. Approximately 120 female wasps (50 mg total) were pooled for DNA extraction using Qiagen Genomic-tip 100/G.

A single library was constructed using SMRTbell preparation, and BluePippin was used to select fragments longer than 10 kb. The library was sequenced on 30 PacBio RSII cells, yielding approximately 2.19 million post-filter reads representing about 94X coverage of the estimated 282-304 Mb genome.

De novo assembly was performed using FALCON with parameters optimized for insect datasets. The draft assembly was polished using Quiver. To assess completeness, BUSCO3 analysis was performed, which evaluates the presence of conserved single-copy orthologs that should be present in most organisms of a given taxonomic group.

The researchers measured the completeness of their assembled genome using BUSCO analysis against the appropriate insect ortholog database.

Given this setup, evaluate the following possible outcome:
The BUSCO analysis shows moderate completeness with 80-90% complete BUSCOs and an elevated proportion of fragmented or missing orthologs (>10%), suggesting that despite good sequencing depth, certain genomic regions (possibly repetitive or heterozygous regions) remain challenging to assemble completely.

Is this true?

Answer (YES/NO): NO